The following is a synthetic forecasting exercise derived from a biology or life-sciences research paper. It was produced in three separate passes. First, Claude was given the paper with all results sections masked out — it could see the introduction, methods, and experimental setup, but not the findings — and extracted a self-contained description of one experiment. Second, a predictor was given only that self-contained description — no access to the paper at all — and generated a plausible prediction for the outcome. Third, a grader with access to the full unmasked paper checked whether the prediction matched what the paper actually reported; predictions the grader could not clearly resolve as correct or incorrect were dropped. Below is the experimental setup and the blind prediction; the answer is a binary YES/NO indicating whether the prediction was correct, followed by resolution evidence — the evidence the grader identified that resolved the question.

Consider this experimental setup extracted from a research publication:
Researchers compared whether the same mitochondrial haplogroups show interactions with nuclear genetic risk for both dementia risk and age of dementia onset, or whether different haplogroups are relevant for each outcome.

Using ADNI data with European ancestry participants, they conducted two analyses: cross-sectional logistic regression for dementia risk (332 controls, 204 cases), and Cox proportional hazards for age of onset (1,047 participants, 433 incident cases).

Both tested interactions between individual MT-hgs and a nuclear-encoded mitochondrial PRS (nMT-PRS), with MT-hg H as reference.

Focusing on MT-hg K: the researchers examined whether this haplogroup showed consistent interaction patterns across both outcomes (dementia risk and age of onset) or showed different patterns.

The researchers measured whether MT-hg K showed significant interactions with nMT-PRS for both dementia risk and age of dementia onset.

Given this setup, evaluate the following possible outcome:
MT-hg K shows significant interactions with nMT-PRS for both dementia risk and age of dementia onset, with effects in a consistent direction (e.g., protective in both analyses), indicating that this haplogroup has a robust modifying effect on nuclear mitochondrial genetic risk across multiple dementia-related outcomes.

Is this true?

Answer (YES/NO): NO